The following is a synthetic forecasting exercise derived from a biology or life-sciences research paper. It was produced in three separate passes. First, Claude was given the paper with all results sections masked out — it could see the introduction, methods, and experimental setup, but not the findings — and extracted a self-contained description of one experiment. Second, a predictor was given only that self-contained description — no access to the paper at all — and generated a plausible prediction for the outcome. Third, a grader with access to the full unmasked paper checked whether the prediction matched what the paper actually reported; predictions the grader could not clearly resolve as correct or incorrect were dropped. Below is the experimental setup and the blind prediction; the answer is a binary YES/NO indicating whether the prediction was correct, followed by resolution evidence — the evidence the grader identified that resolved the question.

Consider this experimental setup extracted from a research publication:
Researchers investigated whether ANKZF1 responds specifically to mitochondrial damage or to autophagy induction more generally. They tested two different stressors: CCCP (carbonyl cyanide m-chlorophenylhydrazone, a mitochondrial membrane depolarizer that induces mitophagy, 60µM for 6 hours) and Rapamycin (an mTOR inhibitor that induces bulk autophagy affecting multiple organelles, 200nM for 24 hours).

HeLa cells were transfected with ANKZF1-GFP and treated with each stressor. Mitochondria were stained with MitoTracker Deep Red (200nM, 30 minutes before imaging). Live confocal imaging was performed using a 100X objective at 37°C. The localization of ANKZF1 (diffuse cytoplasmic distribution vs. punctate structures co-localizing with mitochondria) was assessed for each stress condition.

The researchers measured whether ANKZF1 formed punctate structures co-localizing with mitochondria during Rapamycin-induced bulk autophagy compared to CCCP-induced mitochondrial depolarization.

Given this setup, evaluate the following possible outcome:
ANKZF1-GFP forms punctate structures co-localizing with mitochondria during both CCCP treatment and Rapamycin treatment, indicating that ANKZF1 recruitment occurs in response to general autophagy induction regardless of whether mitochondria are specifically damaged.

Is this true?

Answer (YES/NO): YES